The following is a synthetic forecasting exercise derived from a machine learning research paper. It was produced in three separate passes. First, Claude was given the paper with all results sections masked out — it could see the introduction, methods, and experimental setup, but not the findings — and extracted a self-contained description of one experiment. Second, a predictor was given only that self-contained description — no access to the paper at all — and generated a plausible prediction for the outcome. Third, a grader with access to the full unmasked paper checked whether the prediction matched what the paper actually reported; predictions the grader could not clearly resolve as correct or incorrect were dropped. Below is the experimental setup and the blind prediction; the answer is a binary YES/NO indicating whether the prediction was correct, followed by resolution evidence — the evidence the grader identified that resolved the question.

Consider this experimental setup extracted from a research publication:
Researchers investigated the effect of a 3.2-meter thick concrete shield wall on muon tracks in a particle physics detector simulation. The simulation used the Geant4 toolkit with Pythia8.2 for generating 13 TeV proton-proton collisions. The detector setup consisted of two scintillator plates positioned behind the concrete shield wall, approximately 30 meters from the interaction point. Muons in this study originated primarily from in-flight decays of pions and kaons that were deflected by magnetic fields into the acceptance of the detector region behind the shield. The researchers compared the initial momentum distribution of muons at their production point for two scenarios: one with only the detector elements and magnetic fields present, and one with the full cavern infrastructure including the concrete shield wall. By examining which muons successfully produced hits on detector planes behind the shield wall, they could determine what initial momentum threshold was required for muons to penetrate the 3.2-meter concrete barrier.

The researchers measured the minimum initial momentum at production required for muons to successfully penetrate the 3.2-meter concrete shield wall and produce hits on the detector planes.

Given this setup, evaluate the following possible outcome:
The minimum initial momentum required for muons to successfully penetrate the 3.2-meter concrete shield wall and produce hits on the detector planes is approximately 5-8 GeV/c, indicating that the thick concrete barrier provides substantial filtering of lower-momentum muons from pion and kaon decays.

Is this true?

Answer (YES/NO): NO